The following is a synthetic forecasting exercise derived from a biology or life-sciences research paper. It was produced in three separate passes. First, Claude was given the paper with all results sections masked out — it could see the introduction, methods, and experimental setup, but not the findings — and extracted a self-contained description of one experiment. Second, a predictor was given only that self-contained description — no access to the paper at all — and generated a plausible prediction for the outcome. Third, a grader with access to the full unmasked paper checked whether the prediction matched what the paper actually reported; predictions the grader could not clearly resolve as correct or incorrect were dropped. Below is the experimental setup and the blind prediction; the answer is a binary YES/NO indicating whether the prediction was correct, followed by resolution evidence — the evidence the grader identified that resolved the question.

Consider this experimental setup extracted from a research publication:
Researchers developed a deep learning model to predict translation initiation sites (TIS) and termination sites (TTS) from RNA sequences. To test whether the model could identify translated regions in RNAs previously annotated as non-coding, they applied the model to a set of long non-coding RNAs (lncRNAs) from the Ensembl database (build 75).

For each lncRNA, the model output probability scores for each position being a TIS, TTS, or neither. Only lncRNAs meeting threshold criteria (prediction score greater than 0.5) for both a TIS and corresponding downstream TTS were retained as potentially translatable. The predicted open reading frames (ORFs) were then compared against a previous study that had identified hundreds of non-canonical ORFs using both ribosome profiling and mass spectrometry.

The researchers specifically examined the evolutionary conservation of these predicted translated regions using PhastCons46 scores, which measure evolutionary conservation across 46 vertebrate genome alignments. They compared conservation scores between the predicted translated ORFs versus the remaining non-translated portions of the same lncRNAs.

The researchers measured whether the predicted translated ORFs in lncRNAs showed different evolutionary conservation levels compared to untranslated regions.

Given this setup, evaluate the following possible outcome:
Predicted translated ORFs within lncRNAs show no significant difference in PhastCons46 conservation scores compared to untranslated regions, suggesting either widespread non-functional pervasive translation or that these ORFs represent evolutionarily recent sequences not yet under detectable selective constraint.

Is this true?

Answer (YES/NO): NO